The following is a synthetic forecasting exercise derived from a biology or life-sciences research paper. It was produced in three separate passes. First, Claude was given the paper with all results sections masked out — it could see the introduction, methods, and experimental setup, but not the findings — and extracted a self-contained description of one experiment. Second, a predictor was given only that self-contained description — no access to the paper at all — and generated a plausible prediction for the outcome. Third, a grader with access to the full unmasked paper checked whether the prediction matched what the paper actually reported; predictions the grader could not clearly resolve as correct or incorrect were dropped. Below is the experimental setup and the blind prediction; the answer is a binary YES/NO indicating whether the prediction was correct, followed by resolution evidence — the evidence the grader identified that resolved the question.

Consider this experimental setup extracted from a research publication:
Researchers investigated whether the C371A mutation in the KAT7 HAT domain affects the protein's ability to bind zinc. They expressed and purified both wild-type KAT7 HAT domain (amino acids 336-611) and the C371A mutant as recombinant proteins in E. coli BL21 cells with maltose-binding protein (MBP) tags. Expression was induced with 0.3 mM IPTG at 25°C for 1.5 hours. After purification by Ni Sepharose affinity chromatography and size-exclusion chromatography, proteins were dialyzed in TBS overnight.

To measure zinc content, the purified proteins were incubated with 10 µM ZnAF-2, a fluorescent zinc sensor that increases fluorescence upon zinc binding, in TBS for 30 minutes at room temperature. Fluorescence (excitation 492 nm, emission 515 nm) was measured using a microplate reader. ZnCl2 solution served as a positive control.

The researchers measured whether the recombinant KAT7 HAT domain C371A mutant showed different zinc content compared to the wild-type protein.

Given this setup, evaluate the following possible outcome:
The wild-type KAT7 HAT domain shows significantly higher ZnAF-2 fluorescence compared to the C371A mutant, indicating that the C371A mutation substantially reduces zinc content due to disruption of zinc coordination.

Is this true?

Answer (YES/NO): YES